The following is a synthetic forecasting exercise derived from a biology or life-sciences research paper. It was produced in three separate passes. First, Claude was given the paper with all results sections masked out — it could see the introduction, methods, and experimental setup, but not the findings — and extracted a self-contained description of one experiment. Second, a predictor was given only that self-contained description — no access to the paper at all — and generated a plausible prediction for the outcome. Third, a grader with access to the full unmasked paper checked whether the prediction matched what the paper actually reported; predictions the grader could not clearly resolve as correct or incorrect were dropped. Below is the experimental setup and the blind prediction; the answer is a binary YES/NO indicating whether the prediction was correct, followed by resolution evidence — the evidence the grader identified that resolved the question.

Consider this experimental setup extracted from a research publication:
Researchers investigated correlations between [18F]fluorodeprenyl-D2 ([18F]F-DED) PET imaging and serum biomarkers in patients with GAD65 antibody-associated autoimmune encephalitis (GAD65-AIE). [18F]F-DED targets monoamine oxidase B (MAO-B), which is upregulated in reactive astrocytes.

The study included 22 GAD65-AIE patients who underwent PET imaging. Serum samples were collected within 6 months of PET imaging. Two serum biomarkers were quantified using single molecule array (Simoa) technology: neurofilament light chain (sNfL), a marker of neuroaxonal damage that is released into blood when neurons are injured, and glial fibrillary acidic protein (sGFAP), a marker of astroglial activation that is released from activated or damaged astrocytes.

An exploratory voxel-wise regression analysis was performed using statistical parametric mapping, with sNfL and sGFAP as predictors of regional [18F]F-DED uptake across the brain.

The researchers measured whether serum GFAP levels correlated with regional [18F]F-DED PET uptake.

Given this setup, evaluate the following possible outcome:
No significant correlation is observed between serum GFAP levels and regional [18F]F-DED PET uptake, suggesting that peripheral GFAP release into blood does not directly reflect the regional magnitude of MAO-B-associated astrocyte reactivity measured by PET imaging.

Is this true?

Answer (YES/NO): NO